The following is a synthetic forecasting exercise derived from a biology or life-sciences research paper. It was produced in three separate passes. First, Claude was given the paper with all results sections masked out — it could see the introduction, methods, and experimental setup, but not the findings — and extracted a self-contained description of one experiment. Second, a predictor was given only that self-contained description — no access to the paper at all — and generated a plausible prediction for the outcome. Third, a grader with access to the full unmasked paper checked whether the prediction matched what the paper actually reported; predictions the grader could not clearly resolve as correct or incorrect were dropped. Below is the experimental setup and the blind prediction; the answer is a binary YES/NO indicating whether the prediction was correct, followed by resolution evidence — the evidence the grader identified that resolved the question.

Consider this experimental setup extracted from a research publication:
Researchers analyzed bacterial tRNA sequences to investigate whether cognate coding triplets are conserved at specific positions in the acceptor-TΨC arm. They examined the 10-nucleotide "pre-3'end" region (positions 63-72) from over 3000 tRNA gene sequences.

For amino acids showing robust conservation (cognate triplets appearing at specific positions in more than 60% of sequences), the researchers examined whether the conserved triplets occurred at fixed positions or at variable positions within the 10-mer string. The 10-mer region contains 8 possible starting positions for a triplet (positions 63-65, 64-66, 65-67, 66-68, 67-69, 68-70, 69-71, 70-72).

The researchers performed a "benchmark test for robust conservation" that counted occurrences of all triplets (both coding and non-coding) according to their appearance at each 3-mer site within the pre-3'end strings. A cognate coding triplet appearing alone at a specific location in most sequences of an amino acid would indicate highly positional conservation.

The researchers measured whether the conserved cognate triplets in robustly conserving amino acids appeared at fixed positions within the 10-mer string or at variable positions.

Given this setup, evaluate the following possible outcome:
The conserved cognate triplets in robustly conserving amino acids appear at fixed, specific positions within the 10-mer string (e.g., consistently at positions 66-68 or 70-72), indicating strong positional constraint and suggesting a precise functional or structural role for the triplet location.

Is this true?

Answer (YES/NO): YES